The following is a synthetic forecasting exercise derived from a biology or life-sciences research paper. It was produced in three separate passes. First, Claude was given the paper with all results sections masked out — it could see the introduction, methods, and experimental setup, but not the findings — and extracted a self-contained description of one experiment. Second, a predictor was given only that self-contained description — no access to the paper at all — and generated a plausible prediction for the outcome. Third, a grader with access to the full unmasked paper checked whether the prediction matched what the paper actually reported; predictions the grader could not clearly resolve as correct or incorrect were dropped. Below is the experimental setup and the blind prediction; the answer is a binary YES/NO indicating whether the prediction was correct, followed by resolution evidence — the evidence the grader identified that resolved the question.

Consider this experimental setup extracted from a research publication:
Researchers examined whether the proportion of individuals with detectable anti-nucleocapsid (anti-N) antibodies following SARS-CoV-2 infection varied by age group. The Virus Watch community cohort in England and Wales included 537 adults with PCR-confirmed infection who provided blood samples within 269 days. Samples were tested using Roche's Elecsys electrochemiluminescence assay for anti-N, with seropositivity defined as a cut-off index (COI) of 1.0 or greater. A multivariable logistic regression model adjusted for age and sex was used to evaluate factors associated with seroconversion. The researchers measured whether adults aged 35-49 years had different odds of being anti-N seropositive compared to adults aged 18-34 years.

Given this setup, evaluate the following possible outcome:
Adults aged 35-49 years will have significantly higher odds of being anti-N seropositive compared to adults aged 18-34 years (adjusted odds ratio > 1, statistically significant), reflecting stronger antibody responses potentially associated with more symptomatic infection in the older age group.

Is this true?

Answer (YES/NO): YES